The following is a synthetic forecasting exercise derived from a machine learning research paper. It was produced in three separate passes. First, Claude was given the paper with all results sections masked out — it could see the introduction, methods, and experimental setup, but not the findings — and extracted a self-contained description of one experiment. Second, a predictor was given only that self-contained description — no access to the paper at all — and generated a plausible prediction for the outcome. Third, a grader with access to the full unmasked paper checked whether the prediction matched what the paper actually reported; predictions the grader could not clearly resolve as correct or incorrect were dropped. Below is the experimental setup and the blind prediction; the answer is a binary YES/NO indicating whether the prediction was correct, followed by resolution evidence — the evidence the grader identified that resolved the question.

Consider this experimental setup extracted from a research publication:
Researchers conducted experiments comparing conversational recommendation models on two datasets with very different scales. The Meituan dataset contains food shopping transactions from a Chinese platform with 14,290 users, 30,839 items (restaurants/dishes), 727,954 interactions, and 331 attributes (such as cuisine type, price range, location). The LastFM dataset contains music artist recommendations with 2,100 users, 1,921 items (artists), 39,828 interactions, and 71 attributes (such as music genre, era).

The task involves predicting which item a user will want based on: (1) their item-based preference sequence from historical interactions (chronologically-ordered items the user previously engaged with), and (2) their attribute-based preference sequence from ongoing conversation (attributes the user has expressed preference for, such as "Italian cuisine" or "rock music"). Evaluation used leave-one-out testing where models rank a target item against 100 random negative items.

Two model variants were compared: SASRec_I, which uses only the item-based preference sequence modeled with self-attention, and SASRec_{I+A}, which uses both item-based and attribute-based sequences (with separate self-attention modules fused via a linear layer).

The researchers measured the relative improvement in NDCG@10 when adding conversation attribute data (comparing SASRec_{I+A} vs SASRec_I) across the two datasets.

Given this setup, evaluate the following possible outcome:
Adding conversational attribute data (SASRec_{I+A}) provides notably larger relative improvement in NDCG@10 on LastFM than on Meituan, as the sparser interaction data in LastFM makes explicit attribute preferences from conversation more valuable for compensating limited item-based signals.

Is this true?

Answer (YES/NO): YES